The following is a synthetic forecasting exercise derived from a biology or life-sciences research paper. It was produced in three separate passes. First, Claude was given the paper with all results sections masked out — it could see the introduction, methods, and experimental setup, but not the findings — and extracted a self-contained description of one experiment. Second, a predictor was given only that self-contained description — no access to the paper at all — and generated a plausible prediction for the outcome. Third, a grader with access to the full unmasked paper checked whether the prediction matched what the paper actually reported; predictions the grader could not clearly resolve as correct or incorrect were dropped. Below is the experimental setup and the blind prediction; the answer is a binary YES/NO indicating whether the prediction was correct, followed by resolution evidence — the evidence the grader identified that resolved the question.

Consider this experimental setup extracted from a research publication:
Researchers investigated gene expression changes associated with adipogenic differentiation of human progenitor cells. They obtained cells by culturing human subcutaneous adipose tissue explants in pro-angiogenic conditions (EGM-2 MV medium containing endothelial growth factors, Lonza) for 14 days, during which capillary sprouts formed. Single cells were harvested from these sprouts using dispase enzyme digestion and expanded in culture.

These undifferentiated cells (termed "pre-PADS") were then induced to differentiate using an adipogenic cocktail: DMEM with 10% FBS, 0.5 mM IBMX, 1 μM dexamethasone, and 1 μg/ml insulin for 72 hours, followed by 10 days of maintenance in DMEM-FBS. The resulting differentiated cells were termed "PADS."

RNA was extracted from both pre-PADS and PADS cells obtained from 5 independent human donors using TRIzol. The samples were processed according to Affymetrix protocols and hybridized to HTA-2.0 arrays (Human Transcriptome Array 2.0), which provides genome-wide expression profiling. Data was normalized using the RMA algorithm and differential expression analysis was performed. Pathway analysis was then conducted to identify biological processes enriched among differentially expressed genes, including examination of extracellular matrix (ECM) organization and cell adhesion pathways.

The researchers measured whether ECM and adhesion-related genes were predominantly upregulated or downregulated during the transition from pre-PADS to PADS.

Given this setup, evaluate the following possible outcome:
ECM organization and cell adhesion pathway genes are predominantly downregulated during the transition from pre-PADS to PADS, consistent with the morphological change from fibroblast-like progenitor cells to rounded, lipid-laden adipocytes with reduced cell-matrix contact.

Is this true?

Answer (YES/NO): NO